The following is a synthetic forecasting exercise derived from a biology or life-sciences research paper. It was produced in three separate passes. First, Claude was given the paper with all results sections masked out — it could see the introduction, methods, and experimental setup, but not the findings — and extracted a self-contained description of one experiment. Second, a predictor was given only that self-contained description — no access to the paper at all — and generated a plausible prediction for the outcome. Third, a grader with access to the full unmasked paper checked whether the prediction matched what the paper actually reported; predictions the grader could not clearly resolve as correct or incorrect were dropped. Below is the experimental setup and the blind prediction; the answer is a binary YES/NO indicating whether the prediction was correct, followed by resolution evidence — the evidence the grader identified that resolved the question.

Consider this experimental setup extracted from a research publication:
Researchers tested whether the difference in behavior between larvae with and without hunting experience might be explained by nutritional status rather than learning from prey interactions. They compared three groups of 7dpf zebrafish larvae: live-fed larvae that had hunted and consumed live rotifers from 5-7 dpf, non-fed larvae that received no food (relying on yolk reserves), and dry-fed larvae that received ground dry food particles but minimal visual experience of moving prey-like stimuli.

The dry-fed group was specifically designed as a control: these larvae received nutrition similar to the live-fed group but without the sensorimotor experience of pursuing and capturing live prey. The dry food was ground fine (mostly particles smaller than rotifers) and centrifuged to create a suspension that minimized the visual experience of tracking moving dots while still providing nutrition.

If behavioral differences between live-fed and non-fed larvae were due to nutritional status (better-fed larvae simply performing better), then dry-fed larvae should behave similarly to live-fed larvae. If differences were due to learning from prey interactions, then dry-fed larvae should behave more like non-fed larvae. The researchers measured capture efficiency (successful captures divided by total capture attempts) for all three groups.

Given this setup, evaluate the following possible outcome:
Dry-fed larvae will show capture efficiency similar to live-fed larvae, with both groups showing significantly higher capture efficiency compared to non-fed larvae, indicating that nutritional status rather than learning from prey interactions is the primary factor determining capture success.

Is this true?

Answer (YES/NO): NO